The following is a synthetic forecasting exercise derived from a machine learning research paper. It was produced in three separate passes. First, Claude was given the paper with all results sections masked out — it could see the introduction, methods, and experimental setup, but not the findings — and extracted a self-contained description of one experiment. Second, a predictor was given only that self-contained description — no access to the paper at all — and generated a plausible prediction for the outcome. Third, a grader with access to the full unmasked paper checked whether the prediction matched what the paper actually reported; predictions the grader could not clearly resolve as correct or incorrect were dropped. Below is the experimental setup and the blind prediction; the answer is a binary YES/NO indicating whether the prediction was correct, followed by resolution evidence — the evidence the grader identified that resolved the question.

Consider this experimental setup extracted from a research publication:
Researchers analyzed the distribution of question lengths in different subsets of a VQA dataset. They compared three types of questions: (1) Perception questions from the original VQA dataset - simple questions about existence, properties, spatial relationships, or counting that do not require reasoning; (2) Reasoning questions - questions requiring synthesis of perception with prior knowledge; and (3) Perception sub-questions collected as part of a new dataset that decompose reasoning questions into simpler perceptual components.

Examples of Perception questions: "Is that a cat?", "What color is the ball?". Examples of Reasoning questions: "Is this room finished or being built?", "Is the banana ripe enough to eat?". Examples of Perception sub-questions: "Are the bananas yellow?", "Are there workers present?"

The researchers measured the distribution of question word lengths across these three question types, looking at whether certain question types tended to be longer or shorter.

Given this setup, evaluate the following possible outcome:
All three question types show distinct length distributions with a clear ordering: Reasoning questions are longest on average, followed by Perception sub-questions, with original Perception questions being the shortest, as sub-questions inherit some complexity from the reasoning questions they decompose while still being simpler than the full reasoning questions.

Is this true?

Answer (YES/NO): NO